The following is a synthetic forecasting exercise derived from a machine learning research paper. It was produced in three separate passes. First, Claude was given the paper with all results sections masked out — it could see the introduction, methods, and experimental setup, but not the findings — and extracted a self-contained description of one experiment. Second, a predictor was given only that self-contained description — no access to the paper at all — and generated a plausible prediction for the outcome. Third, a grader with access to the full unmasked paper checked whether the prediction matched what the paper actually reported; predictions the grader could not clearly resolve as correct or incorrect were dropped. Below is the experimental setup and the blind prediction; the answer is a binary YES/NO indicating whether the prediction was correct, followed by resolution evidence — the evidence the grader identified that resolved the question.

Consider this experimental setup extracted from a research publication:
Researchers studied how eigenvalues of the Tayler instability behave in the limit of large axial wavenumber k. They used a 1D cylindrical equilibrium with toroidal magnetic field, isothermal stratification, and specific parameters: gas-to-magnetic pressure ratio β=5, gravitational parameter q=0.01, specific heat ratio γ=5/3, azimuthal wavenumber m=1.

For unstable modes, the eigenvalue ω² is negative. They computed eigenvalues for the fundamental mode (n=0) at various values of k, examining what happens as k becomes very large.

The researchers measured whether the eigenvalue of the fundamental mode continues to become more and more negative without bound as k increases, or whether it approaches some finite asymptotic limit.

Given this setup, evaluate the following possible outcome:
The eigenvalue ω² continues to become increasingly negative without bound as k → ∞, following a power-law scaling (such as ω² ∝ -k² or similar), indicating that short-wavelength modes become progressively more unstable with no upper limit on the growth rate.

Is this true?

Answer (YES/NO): NO